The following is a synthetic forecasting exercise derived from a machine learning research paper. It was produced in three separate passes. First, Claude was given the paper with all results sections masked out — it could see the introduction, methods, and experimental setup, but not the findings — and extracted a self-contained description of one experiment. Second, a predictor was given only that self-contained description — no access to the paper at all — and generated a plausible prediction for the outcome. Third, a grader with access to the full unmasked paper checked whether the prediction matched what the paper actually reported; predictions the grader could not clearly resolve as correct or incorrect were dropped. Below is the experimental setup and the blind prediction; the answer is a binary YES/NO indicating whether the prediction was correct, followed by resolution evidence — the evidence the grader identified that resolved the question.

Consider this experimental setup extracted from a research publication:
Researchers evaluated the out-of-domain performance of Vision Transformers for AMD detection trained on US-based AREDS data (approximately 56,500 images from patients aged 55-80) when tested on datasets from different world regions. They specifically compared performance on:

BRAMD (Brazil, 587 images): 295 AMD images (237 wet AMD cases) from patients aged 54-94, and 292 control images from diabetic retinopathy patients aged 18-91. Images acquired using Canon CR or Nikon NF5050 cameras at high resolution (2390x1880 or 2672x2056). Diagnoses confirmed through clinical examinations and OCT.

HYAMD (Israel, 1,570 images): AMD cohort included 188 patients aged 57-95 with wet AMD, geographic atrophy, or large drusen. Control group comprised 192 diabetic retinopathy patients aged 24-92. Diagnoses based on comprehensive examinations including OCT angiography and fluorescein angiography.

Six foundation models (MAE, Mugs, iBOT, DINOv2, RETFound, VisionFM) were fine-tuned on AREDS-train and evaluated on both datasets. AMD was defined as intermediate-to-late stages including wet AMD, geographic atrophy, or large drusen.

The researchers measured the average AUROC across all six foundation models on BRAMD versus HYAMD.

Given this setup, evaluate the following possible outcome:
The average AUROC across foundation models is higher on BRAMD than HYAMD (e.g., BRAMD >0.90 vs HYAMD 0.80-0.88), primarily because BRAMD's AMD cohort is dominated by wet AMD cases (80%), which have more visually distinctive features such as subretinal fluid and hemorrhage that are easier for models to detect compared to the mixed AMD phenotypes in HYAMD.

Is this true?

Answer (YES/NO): NO